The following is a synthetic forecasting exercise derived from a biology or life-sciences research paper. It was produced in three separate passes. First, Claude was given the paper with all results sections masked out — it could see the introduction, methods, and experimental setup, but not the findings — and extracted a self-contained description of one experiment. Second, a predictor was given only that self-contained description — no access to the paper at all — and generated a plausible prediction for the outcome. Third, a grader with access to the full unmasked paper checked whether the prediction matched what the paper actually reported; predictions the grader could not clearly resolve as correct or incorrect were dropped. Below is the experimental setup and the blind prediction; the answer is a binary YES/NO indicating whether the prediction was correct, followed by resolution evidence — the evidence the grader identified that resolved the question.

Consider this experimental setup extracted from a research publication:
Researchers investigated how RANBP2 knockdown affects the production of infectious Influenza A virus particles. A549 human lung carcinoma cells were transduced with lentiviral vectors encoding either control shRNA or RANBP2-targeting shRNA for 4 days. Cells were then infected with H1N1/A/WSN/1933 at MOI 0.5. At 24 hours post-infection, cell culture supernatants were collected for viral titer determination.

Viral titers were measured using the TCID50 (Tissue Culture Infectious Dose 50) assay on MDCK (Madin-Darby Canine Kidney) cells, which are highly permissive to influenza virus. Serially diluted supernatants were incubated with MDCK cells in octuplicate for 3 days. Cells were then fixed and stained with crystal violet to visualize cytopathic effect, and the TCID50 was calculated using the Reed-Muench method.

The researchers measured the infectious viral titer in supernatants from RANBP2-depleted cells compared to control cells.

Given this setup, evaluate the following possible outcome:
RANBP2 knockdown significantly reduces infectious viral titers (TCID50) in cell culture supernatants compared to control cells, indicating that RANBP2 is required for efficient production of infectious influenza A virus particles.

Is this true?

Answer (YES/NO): NO